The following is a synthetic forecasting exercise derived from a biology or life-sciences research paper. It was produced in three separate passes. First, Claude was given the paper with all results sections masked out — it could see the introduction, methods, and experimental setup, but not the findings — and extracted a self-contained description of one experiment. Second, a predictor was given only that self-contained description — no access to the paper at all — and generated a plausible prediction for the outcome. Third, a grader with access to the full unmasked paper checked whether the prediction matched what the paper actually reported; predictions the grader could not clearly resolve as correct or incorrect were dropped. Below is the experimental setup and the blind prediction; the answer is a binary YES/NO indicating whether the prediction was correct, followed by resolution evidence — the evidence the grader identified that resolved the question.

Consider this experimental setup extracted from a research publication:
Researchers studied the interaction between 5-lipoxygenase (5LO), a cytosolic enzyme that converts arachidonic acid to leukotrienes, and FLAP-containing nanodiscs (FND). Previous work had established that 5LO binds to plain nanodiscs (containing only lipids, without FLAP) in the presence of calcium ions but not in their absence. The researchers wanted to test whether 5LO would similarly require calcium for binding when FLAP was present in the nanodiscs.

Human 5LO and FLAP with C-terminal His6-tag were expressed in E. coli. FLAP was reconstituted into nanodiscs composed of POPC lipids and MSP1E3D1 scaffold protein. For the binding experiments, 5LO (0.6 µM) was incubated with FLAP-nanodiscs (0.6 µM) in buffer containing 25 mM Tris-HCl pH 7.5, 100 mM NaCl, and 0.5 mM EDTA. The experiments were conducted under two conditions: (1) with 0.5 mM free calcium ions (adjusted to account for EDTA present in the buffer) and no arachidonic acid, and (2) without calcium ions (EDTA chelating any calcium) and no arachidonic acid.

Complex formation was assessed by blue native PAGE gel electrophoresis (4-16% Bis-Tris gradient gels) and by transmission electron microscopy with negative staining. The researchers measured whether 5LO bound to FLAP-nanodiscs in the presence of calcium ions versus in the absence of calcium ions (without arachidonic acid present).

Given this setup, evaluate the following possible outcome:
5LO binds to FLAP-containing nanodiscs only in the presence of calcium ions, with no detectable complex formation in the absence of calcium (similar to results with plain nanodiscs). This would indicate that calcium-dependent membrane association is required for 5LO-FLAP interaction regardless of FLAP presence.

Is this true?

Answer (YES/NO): NO